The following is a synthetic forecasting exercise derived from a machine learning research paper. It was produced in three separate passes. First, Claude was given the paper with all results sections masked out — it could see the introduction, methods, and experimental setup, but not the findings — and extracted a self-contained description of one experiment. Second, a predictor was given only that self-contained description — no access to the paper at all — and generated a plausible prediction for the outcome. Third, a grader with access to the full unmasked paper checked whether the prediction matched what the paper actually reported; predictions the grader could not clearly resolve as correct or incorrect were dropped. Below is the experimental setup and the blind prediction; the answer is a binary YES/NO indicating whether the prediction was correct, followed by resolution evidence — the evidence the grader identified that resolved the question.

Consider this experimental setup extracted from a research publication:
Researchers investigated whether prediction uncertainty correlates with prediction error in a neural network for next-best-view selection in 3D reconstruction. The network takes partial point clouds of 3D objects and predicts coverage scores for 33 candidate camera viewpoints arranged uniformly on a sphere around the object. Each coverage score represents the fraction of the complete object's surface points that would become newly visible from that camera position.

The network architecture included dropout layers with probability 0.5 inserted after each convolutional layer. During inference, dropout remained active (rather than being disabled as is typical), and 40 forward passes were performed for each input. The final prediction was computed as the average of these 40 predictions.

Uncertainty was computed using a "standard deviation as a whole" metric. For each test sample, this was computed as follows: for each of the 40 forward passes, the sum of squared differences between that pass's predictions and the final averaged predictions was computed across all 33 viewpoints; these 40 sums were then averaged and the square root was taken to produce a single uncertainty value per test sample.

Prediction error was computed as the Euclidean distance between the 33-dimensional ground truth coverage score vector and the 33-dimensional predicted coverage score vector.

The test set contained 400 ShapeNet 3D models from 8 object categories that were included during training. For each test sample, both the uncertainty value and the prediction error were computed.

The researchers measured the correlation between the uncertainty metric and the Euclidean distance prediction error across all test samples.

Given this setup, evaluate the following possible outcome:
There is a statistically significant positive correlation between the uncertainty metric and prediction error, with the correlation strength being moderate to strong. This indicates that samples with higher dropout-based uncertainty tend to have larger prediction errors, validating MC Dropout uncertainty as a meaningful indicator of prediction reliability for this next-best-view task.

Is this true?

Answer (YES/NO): YES